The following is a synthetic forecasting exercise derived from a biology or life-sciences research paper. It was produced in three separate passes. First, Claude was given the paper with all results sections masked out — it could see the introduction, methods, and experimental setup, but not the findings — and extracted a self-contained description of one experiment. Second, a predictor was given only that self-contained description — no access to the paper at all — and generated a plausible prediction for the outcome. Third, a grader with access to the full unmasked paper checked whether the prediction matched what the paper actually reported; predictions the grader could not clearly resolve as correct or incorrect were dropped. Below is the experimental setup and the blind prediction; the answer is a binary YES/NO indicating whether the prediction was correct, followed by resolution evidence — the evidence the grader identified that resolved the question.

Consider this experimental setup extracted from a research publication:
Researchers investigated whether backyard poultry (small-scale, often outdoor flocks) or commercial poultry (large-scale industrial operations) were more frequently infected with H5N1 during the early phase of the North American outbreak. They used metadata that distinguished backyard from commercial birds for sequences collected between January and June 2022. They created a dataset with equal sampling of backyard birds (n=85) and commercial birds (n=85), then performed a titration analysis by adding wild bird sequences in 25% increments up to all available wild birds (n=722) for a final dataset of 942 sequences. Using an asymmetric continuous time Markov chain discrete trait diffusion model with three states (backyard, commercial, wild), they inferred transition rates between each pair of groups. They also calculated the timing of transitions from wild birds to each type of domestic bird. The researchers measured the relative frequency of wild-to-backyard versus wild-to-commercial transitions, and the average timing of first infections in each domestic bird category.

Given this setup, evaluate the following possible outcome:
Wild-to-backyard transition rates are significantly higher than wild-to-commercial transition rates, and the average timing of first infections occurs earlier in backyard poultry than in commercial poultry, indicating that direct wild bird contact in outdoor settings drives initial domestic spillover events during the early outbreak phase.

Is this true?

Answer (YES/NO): NO